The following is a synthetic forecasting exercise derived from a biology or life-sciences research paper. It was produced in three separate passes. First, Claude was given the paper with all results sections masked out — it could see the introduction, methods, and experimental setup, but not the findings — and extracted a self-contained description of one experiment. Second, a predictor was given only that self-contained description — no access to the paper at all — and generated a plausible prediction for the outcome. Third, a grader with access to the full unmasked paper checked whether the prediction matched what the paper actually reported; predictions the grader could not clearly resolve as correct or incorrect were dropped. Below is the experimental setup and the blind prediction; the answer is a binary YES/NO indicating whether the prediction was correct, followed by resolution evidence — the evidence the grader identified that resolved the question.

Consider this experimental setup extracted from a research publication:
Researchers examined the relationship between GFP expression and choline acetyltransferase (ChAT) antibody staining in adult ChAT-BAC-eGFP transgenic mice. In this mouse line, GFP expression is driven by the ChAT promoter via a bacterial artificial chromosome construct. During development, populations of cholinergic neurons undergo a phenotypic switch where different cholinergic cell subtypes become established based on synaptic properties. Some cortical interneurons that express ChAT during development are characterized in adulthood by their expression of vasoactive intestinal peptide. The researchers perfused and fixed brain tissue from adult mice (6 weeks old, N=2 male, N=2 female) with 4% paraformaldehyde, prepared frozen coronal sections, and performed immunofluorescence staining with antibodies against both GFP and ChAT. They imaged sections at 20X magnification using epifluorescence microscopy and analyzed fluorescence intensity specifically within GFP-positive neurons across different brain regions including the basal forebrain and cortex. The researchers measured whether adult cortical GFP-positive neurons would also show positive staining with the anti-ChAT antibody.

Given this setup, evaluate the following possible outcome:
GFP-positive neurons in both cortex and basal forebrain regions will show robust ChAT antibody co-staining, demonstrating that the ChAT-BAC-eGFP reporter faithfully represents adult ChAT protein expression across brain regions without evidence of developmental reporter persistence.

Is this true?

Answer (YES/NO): NO